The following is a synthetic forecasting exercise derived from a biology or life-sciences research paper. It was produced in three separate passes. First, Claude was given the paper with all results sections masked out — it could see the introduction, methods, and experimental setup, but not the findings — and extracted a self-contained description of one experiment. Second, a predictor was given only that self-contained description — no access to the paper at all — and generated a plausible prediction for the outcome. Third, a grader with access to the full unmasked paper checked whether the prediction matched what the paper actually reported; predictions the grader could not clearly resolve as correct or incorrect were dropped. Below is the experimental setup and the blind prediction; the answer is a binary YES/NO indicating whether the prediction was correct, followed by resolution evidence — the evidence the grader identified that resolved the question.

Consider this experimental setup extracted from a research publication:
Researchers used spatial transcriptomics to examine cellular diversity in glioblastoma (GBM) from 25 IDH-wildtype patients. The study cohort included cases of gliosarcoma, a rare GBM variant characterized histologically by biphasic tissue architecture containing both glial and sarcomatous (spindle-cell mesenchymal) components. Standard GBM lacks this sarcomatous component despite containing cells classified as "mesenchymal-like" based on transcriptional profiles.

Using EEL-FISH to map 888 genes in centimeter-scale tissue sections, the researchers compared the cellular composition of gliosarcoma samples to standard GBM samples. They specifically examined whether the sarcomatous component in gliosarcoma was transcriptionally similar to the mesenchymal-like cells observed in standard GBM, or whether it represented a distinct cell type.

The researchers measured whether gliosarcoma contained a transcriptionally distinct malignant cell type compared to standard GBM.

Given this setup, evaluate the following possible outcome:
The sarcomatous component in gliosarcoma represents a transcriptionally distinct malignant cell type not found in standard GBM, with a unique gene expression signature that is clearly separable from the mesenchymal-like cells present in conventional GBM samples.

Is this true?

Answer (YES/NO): YES